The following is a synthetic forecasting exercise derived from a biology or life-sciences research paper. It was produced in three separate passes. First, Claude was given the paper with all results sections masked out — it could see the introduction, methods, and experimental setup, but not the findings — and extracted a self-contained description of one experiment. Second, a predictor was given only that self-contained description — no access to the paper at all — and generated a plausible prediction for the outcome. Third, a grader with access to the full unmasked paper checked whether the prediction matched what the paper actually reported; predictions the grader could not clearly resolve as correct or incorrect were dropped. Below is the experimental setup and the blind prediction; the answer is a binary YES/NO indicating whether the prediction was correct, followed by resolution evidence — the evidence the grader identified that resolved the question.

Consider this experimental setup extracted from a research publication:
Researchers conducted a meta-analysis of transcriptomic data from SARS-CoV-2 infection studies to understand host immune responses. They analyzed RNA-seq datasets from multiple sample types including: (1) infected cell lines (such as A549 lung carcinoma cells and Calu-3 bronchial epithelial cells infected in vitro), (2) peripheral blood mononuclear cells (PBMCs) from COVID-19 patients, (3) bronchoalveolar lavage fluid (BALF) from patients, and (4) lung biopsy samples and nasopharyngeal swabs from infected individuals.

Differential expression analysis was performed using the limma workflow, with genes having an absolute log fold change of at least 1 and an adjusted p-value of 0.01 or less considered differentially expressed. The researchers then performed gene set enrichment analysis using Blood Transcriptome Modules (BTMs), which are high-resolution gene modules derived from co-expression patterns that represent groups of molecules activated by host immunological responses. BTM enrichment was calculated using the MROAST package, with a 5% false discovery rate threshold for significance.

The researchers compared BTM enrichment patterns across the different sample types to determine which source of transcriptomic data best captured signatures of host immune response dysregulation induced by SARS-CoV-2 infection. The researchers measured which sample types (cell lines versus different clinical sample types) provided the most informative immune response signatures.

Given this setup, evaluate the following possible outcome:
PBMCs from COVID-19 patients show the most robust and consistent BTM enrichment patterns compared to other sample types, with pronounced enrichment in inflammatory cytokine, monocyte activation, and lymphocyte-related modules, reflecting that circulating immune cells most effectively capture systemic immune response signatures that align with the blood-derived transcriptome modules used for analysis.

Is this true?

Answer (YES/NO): NO